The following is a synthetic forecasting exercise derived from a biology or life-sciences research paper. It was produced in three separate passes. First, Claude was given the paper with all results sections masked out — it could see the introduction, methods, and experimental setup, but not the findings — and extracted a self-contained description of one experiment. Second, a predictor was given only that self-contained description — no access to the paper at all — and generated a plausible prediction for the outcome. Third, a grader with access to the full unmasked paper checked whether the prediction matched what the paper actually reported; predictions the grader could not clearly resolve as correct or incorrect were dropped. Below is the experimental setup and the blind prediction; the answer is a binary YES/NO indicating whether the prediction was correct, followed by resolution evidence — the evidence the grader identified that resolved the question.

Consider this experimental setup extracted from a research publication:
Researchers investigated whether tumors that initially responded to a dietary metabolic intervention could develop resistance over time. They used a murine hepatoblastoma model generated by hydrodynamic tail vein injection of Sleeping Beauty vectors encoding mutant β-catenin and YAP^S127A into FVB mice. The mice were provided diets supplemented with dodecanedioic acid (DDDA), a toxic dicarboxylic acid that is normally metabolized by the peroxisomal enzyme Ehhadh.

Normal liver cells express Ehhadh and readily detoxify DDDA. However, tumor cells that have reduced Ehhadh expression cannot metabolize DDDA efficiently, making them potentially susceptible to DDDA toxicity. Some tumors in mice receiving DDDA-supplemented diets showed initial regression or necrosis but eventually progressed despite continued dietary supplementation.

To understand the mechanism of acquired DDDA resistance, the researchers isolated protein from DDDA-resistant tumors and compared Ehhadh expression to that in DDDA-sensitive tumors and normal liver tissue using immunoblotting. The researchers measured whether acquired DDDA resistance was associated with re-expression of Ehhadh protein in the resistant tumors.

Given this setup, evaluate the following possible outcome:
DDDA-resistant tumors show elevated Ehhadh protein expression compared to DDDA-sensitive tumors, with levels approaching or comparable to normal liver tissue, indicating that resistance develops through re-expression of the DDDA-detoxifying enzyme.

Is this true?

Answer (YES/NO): NO